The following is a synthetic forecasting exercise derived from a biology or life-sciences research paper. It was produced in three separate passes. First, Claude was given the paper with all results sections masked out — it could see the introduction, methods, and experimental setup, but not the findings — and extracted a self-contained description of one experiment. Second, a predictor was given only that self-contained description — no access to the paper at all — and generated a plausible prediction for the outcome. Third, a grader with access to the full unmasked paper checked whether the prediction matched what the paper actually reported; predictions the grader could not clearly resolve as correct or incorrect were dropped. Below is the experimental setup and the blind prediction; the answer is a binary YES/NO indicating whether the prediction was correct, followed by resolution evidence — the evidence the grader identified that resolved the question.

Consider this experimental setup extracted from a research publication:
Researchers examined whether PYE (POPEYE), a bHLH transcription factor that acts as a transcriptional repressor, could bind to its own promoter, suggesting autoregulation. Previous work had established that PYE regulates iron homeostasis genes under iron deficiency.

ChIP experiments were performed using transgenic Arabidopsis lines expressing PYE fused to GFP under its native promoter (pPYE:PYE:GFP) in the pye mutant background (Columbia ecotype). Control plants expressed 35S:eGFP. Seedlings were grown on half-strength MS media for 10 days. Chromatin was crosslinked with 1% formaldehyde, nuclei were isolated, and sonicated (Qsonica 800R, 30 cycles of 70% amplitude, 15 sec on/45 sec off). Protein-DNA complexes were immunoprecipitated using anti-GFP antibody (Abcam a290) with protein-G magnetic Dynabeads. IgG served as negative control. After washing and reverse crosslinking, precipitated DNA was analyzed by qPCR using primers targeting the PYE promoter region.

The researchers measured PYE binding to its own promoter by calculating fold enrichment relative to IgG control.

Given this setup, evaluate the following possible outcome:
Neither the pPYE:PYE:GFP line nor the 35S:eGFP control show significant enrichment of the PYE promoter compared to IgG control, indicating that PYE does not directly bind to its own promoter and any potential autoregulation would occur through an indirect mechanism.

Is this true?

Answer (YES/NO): NO